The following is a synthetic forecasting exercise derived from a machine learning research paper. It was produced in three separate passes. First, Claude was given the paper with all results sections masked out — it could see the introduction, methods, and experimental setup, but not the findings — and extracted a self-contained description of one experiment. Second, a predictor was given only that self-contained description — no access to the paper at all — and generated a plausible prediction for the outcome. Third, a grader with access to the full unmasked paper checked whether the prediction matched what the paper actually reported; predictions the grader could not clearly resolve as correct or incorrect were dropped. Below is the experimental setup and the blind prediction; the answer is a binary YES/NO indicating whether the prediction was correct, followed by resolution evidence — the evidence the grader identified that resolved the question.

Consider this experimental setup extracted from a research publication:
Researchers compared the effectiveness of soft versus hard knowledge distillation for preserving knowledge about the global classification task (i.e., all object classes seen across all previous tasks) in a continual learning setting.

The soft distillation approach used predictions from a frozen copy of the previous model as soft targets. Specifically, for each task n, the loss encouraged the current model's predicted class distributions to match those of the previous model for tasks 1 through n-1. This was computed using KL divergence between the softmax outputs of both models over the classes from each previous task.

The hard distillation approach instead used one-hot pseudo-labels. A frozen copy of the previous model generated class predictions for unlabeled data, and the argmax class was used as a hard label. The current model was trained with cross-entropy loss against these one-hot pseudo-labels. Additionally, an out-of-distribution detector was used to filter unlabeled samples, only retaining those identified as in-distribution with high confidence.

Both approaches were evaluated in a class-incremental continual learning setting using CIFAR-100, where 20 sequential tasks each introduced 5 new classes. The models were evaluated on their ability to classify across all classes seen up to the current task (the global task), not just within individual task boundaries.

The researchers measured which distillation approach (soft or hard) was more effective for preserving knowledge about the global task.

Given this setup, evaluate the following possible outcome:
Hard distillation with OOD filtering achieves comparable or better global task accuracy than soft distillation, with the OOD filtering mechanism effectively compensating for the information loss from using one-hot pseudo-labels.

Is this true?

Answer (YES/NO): YES